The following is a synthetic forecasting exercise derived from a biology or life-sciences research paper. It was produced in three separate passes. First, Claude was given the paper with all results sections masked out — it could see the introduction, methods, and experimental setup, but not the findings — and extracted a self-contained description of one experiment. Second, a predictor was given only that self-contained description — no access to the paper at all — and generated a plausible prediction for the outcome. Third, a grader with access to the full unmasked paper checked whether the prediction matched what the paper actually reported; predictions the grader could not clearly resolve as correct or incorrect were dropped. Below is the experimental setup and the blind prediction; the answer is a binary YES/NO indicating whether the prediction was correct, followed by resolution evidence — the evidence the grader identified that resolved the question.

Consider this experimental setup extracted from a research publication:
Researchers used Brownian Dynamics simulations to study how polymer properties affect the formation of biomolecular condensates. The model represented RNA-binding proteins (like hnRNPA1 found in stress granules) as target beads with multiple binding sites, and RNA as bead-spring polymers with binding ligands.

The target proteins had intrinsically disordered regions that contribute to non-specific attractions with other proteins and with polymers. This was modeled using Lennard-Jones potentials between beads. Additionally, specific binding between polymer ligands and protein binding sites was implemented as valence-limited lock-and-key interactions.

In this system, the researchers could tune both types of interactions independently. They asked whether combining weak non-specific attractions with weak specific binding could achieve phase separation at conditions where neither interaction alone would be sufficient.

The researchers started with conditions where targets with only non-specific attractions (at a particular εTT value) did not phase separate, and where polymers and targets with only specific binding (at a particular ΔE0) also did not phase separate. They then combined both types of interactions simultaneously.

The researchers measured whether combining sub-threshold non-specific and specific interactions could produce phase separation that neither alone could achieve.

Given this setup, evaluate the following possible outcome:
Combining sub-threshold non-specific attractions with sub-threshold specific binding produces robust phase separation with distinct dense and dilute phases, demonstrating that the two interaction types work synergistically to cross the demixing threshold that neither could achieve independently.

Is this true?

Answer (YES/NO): YES